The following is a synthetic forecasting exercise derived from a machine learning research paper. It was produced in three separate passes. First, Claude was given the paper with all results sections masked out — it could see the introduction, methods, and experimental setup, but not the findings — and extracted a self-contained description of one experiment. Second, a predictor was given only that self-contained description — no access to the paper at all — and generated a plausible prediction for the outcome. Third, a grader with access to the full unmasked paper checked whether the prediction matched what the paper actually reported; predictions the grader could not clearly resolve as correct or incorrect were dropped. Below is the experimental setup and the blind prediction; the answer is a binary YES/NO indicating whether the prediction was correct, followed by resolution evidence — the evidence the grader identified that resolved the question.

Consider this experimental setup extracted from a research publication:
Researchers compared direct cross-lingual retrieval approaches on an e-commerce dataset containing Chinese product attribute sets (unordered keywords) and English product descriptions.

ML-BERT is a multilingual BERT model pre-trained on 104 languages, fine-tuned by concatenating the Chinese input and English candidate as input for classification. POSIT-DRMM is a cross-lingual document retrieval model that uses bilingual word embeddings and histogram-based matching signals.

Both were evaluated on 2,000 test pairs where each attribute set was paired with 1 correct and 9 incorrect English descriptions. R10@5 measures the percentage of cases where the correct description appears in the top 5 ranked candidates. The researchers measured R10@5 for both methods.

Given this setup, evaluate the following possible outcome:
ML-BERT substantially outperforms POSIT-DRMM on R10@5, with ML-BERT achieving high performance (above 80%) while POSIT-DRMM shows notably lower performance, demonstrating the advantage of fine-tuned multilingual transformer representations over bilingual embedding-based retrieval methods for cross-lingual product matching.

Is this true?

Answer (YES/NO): NO